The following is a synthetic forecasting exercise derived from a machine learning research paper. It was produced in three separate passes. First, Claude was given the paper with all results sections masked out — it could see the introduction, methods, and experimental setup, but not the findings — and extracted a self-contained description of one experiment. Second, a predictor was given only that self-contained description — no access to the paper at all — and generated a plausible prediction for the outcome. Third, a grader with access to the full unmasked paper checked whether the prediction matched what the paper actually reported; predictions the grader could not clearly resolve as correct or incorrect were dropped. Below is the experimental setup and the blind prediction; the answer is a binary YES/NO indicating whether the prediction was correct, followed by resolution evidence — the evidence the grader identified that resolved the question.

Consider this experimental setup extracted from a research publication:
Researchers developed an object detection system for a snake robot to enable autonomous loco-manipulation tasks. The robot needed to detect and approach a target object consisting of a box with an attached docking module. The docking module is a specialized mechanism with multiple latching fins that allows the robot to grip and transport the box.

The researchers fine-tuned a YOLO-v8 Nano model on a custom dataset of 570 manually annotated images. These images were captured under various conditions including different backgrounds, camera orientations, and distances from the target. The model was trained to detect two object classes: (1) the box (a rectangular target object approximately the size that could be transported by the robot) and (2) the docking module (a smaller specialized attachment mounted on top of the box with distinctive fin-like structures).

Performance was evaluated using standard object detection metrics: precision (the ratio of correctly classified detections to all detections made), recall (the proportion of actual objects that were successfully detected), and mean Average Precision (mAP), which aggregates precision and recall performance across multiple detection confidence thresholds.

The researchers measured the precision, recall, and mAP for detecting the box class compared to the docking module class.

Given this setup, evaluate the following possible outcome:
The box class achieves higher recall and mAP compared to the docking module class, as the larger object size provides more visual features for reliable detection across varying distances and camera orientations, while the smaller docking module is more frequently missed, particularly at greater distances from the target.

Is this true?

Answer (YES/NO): YES